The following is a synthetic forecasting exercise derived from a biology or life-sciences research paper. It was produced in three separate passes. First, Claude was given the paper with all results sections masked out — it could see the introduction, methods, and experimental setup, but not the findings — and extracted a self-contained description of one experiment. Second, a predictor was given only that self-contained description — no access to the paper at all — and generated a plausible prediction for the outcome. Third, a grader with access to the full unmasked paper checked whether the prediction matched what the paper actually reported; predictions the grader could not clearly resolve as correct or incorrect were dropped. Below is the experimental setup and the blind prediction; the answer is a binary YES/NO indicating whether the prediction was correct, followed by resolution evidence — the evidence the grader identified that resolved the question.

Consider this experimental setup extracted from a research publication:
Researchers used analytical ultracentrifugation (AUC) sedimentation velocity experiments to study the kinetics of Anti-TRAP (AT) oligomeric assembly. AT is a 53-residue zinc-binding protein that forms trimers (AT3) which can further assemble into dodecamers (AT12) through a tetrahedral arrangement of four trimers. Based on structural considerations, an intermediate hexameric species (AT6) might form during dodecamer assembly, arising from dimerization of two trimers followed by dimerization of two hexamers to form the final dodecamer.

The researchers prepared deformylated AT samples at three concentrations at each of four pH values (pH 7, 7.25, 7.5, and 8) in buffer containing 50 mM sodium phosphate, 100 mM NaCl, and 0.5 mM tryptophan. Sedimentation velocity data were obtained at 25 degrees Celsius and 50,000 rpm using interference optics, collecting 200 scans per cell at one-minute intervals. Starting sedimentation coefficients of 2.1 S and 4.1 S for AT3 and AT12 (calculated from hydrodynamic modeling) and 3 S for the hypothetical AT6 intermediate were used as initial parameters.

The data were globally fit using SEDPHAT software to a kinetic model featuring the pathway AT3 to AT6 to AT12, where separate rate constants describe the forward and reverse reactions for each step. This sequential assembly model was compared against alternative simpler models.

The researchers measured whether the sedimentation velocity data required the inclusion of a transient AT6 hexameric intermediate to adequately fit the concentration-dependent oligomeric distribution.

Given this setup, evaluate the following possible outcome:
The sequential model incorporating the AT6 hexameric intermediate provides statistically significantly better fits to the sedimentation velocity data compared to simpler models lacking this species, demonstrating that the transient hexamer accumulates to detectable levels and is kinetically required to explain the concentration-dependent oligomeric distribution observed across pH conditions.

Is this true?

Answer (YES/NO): NO